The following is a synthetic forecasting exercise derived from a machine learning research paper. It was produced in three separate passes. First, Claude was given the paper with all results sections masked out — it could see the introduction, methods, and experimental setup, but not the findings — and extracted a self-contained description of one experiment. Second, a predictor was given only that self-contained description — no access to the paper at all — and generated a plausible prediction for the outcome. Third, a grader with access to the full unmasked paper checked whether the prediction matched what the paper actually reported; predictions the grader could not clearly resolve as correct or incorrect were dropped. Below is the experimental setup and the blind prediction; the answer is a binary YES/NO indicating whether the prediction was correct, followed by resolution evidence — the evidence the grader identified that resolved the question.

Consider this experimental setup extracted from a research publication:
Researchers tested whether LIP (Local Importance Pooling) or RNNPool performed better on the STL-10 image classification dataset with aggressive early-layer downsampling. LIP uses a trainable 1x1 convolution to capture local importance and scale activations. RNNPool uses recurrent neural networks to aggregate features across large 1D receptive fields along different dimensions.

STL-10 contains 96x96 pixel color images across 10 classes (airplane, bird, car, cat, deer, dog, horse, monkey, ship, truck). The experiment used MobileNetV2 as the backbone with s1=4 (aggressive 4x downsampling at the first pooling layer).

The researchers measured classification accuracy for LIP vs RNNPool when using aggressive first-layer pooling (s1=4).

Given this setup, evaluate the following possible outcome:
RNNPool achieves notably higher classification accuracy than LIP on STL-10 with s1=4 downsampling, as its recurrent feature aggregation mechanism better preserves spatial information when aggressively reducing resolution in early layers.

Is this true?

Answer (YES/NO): NO